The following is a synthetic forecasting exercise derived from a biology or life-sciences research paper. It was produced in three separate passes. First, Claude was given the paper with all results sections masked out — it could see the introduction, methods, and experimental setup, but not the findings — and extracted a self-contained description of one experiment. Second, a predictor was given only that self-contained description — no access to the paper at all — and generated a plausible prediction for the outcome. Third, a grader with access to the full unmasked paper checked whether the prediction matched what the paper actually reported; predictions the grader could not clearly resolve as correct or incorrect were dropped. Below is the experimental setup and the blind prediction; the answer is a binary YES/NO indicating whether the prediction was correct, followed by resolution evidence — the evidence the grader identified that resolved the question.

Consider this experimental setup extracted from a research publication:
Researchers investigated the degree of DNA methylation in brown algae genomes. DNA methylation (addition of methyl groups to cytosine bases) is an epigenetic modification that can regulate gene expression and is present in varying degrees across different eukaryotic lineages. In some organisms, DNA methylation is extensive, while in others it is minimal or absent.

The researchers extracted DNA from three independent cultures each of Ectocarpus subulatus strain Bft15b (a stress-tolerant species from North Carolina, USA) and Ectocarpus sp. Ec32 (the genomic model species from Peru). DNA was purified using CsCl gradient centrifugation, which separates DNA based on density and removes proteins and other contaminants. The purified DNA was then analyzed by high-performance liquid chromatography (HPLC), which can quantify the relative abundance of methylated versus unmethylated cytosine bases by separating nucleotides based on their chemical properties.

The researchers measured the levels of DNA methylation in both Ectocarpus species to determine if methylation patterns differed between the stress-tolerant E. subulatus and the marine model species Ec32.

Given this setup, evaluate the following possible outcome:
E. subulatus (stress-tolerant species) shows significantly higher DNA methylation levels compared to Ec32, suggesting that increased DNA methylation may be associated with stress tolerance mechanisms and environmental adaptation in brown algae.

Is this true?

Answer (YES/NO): NO